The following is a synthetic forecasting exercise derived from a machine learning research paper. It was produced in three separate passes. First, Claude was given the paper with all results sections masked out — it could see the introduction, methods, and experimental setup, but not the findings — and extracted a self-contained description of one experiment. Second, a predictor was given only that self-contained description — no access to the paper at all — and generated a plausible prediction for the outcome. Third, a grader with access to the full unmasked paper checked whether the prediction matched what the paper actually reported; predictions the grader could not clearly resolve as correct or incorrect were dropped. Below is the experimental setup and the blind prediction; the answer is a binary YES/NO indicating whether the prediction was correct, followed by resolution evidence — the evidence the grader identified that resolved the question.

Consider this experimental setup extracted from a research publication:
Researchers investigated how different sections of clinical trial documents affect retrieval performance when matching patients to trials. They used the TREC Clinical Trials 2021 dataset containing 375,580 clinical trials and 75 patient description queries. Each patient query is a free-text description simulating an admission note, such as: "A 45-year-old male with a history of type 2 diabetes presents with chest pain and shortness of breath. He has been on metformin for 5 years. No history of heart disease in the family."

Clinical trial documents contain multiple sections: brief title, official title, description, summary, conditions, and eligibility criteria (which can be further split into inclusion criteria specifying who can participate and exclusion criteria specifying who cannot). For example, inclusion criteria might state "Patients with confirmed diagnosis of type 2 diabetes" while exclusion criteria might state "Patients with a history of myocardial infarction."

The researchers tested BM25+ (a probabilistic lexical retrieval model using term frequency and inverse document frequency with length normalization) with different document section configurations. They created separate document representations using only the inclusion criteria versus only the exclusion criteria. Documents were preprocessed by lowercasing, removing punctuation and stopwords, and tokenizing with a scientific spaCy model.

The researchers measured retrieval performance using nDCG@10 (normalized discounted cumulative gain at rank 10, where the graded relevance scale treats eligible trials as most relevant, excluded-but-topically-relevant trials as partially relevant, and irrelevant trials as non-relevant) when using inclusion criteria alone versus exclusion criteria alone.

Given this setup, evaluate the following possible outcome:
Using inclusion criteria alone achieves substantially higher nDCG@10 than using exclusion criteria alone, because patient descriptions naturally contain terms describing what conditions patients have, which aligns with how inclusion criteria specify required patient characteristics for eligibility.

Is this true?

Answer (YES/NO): YES